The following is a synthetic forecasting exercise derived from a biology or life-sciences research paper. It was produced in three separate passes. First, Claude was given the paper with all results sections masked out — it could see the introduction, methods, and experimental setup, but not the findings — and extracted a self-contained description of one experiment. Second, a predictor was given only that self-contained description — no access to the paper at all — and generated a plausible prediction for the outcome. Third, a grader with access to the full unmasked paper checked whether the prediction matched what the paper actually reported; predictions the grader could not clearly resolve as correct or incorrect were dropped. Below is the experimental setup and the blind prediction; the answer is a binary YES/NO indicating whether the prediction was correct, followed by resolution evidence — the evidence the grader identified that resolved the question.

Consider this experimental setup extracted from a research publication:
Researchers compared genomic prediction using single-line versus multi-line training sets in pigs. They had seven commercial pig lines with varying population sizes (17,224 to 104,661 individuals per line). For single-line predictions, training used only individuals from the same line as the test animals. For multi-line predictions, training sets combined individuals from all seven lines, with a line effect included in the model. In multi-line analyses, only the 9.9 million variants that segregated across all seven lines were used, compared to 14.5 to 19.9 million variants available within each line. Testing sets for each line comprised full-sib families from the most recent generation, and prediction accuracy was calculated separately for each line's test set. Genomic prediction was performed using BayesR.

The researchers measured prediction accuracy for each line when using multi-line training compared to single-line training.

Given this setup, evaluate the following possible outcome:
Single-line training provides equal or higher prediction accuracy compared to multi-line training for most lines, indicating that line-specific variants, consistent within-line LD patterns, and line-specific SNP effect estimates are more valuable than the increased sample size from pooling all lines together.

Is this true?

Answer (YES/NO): YES